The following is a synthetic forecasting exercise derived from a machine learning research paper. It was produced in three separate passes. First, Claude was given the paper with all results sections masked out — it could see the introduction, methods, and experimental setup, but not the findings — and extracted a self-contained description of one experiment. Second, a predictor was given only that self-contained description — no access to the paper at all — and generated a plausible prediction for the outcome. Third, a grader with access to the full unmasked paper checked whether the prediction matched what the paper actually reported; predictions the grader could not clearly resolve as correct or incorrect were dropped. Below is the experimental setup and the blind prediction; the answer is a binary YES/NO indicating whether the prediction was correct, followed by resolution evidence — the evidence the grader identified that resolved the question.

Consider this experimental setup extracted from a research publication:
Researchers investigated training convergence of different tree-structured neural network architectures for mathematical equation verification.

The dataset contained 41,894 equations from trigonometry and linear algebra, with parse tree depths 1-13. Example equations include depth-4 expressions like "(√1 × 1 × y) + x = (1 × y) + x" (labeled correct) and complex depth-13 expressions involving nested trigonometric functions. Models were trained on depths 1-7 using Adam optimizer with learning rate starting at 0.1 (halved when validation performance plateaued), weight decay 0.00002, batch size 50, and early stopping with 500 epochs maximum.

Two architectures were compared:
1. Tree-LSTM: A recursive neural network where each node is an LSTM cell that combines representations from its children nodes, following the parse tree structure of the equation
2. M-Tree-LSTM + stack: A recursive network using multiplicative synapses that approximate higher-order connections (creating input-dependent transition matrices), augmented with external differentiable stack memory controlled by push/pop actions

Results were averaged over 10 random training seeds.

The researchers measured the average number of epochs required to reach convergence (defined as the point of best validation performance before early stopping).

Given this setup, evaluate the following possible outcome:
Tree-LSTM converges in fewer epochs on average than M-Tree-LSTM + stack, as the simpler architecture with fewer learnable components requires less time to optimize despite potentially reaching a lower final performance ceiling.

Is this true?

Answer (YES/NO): NO